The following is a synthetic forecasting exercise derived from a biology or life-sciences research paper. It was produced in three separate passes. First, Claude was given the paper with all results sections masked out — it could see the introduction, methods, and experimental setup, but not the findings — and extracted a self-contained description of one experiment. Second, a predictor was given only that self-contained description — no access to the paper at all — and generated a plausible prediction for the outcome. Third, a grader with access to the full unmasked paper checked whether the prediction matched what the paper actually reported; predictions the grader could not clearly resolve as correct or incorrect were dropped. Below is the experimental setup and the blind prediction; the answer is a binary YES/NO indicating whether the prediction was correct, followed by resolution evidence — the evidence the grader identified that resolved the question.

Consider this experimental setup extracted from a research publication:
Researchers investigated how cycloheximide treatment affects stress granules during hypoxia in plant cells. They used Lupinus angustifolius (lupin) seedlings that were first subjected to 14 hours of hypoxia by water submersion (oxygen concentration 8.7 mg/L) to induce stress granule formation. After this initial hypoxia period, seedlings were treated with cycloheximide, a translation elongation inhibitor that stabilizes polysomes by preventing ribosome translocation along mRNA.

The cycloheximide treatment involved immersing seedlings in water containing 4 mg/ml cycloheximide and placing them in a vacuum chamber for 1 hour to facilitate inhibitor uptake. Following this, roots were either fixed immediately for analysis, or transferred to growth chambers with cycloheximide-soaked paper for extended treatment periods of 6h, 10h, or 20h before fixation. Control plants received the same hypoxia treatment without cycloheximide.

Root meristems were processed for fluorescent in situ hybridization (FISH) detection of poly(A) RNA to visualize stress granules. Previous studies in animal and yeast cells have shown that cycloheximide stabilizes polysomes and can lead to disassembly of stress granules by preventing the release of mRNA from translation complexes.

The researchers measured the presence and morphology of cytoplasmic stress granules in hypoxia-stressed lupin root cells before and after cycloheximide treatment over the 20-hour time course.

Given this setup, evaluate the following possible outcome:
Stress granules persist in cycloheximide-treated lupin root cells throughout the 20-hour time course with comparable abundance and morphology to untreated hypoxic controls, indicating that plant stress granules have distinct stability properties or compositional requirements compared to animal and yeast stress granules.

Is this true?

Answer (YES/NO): NO